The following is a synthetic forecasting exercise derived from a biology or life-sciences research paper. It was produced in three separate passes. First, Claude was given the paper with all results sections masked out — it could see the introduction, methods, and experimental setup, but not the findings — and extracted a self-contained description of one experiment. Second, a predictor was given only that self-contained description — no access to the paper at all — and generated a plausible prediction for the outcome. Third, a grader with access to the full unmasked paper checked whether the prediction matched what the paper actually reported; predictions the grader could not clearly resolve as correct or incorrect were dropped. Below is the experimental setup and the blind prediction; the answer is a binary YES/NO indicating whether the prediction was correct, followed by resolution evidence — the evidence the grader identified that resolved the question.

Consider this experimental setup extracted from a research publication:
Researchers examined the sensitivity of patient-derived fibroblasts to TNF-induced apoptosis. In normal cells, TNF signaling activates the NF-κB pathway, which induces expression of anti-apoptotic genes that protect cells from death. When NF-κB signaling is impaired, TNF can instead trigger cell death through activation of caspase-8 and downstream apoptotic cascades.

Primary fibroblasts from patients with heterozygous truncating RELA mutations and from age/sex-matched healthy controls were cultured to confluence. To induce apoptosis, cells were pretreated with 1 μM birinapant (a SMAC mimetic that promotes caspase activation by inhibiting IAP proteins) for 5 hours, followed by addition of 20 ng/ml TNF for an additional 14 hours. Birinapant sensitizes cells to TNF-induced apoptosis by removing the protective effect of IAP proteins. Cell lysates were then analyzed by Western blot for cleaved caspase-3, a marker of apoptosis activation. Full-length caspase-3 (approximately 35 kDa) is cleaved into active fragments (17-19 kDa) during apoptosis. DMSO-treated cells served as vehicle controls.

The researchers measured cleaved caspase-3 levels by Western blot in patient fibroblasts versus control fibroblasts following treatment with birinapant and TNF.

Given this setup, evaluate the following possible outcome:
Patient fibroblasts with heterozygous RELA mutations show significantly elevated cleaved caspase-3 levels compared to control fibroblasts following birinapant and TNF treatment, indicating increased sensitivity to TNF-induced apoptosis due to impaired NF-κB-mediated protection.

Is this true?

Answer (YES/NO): YES